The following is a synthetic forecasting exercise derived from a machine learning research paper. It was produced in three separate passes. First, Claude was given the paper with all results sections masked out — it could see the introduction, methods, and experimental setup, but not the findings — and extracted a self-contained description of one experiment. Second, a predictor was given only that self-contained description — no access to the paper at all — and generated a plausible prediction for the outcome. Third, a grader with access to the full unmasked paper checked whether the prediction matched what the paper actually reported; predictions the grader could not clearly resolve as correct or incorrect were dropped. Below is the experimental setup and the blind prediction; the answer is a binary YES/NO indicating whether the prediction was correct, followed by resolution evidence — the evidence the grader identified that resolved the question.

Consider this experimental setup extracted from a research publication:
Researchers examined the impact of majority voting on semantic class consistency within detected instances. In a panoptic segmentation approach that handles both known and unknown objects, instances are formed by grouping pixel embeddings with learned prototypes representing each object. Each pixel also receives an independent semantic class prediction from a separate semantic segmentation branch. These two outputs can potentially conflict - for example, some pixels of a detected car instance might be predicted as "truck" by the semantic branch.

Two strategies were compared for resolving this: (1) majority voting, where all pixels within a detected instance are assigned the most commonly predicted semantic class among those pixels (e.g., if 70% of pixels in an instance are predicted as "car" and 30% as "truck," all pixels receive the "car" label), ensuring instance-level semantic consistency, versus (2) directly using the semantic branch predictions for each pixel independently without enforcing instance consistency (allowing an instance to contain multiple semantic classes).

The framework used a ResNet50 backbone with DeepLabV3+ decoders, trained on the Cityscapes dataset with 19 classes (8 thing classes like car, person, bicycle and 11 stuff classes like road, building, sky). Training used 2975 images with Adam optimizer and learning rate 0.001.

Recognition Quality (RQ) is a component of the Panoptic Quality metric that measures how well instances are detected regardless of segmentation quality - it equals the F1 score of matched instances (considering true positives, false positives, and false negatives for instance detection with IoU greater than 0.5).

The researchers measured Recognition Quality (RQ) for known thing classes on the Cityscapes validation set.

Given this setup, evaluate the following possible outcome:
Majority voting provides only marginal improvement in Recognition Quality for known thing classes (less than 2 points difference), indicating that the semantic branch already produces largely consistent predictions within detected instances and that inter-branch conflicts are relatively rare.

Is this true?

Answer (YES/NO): NO